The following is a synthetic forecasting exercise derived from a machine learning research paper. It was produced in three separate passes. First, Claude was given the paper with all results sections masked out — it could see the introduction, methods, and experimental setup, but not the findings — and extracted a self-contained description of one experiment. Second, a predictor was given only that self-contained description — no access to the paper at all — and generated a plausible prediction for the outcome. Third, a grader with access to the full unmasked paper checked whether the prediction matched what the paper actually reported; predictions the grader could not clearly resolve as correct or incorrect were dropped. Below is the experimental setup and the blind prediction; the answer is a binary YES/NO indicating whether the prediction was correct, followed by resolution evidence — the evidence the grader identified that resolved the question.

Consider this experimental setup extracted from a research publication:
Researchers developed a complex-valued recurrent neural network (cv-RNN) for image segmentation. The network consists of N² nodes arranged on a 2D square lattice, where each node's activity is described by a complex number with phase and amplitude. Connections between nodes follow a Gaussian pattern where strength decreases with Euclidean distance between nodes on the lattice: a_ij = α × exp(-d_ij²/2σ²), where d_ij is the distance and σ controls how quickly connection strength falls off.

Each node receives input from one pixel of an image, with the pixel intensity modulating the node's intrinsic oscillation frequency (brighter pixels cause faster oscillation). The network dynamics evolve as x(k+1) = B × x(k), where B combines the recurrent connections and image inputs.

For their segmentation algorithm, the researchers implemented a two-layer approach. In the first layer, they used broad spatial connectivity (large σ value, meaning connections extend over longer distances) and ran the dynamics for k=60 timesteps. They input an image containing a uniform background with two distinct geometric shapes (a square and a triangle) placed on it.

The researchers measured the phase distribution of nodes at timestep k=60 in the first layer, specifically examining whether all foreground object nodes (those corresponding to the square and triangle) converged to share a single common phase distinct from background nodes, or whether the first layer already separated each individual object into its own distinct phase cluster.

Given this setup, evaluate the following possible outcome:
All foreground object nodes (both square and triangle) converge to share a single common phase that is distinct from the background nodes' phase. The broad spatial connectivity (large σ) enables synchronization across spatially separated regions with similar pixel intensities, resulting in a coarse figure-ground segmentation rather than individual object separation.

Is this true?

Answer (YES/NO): YES